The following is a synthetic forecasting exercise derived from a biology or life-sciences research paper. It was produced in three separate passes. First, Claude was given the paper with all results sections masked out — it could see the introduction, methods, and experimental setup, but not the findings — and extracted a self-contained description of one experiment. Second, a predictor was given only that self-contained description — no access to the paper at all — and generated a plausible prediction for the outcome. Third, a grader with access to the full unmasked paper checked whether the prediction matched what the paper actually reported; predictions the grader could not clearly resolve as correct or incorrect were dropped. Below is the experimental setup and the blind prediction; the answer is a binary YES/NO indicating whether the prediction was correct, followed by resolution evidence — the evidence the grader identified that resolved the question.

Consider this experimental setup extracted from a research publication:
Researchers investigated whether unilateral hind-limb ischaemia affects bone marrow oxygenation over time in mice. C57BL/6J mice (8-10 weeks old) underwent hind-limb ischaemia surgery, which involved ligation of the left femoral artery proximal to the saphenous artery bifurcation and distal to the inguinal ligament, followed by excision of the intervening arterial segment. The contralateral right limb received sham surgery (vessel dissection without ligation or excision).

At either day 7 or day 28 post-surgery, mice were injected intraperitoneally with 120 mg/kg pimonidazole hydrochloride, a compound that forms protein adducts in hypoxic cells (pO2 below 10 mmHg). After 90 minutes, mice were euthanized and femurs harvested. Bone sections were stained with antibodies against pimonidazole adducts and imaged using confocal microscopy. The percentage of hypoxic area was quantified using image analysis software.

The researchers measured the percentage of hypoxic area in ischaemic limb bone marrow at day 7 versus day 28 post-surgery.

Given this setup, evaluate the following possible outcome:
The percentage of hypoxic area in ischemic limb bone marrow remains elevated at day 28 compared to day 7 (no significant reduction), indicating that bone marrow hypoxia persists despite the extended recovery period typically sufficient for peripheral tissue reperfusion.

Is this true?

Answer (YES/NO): NO